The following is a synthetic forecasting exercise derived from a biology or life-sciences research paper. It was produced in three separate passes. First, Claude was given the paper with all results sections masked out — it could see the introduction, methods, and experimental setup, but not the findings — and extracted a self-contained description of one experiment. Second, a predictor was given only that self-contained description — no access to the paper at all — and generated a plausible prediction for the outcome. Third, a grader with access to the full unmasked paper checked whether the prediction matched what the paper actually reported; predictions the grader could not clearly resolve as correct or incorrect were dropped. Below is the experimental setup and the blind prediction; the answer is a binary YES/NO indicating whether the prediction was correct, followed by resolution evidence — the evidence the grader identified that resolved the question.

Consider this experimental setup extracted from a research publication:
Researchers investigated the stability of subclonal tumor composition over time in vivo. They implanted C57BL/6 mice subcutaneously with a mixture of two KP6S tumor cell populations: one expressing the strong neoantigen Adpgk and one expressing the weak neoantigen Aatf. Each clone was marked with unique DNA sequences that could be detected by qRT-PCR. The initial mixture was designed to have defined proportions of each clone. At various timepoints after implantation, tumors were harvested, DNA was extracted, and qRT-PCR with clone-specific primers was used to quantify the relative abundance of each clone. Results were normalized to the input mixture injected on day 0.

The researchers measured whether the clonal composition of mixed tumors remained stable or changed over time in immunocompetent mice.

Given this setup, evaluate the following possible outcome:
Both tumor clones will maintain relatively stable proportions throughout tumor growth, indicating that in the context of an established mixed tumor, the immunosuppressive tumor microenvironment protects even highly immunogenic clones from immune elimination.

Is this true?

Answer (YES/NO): NO